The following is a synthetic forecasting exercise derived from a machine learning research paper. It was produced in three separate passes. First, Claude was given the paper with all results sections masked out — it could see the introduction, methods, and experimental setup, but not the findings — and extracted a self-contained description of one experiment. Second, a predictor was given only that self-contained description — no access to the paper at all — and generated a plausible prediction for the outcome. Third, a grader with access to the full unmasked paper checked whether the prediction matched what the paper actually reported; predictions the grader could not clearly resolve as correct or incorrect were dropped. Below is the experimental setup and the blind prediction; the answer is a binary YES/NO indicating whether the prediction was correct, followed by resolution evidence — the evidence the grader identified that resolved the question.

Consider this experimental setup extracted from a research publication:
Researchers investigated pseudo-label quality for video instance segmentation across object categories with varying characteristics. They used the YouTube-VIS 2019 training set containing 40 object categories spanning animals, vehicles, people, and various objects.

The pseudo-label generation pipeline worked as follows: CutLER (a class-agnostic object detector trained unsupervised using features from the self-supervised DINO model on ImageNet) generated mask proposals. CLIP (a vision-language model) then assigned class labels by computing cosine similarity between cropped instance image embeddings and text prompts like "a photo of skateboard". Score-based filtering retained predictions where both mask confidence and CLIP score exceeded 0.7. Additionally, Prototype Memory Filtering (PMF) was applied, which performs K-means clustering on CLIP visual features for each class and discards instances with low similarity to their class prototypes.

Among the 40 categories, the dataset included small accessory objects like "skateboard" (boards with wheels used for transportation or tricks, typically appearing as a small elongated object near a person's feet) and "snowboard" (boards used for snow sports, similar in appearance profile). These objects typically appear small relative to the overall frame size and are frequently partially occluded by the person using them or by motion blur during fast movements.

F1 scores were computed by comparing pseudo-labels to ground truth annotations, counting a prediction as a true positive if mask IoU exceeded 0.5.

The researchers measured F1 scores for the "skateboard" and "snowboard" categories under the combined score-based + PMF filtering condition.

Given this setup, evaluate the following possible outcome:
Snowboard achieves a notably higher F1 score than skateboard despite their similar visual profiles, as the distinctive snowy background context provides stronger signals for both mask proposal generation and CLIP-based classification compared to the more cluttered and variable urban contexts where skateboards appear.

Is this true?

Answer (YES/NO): NO